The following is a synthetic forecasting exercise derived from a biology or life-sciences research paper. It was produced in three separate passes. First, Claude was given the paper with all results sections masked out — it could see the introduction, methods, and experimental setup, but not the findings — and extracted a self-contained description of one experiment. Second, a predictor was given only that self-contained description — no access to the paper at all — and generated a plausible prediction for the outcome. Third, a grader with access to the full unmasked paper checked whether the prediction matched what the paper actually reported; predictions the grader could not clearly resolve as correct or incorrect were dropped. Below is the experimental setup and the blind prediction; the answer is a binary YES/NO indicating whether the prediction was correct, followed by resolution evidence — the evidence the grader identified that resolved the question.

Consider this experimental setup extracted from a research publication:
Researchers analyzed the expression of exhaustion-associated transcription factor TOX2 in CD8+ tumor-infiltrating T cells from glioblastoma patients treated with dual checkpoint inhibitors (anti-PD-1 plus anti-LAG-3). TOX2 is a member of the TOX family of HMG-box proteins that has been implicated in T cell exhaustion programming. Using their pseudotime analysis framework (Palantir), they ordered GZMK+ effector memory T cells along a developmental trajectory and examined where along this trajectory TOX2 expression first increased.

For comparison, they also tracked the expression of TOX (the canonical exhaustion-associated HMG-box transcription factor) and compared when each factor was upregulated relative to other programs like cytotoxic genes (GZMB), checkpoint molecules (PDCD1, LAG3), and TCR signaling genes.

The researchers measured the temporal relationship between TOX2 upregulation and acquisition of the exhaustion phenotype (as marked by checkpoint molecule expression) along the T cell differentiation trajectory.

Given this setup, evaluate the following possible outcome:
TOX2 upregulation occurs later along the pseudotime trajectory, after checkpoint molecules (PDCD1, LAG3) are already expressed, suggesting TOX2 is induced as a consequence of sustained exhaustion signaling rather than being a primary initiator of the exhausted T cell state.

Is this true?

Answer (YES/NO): YES